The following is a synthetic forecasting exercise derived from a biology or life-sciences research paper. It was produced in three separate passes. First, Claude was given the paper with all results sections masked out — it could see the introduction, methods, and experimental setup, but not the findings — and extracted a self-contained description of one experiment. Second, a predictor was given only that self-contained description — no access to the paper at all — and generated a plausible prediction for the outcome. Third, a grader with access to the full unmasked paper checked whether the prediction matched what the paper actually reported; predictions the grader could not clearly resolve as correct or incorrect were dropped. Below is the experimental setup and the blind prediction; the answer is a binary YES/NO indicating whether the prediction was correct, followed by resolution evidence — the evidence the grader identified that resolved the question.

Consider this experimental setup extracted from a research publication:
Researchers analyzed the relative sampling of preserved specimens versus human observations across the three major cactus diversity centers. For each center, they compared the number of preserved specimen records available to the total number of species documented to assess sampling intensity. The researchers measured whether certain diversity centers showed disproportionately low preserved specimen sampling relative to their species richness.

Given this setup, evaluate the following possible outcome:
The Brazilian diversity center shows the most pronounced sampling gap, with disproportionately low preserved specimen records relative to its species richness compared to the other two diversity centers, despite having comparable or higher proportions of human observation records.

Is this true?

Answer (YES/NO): NO